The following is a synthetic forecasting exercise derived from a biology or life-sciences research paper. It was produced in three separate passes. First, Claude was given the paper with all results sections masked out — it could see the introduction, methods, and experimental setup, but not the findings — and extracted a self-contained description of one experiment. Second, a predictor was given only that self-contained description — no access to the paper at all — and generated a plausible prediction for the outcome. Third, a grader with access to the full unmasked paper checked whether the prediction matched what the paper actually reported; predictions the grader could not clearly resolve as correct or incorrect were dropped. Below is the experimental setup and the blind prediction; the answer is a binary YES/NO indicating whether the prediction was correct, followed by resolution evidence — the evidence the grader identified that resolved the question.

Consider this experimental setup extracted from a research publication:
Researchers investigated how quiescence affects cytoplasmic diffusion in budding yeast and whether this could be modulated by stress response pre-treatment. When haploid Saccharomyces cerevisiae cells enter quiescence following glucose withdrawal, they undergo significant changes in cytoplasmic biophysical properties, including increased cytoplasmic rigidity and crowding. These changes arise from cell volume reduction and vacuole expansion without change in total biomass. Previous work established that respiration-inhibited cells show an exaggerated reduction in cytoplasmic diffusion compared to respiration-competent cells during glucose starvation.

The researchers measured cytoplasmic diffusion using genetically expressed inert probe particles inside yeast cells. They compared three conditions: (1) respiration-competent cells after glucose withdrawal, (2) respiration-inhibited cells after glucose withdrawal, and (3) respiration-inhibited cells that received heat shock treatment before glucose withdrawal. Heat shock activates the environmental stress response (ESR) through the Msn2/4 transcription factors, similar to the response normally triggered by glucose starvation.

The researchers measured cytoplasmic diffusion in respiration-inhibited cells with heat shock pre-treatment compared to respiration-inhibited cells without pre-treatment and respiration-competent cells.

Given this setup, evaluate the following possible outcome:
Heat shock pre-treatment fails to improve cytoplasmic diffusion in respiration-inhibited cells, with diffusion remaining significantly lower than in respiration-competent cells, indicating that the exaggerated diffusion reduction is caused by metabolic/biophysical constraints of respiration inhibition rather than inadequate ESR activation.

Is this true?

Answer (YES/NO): NO